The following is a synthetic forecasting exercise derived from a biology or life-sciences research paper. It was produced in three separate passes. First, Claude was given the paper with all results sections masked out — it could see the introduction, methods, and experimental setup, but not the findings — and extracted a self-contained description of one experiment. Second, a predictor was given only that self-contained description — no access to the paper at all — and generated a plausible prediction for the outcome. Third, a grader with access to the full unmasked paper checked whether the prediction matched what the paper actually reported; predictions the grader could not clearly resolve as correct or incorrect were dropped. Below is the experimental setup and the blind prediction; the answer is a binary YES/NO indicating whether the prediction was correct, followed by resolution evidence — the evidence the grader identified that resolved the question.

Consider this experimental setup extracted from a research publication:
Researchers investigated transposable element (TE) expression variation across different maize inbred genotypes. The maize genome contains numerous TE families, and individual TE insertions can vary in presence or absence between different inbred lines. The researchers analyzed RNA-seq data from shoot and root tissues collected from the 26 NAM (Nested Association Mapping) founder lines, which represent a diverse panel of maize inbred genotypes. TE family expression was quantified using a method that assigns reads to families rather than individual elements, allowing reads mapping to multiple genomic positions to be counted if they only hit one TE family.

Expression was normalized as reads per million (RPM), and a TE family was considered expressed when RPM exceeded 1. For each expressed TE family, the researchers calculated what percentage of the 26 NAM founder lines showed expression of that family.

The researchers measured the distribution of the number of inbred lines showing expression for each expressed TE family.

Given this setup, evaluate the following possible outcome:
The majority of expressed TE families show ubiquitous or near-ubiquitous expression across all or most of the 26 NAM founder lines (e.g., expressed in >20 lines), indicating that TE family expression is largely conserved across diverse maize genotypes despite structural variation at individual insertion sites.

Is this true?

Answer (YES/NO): NO